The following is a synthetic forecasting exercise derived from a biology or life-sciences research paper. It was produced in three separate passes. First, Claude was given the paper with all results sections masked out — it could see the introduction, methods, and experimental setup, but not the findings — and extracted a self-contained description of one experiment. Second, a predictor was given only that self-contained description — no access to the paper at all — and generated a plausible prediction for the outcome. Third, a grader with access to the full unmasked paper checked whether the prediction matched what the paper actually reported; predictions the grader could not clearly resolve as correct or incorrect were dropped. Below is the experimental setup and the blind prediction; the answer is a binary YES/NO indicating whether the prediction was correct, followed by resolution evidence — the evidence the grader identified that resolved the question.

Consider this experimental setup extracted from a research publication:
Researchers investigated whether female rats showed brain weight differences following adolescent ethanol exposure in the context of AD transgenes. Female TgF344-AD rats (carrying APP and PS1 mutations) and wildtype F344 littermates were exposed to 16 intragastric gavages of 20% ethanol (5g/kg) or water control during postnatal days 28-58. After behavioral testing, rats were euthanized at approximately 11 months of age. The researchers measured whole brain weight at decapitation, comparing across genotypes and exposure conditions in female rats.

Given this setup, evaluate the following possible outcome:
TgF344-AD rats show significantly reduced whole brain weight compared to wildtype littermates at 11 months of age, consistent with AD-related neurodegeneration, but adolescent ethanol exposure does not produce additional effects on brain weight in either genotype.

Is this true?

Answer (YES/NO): NO